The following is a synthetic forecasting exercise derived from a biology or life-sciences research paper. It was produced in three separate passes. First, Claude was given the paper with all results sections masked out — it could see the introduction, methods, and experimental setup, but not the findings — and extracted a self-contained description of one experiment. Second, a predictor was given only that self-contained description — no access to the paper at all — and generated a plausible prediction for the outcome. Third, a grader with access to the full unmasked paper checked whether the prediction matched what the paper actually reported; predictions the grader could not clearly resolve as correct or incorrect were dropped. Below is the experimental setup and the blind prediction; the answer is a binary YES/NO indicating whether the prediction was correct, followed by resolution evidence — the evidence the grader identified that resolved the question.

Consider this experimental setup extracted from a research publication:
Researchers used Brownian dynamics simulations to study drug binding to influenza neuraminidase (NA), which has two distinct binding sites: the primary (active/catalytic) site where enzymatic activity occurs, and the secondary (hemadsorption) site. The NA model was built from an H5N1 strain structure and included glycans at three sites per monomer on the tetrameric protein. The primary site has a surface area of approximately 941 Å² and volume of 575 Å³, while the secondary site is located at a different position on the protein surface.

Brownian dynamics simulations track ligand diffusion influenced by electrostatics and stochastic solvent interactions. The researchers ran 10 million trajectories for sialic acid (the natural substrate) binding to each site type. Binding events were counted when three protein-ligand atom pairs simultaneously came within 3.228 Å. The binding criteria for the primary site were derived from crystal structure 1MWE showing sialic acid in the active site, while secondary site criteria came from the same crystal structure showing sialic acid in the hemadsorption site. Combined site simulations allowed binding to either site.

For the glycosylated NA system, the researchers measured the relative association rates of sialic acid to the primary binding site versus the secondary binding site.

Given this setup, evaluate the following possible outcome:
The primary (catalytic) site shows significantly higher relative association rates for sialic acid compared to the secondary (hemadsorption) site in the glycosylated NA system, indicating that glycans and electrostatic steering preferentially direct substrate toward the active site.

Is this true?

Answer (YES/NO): NO